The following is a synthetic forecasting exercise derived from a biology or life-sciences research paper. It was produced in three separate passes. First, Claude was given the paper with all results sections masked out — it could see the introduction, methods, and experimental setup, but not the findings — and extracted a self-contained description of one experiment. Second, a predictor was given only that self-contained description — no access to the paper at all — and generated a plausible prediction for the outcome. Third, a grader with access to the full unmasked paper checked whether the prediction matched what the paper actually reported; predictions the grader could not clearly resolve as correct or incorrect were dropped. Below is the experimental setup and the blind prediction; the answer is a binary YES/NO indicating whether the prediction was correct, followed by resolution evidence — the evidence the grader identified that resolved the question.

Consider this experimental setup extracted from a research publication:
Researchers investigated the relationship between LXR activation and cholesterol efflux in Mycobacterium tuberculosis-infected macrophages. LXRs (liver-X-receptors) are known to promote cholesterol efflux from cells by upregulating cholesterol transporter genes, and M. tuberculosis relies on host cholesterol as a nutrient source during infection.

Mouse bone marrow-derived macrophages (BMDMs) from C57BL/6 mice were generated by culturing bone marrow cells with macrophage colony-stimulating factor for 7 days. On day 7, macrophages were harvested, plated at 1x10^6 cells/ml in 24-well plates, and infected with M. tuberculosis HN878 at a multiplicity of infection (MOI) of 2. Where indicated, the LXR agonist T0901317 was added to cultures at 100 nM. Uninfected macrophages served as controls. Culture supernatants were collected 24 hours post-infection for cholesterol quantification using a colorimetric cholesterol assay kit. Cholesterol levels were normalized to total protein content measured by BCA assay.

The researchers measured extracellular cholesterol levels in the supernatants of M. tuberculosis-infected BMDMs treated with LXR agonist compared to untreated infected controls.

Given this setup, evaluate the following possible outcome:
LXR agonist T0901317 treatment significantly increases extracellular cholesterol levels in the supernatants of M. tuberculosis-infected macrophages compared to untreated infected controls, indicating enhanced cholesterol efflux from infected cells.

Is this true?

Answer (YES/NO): YES